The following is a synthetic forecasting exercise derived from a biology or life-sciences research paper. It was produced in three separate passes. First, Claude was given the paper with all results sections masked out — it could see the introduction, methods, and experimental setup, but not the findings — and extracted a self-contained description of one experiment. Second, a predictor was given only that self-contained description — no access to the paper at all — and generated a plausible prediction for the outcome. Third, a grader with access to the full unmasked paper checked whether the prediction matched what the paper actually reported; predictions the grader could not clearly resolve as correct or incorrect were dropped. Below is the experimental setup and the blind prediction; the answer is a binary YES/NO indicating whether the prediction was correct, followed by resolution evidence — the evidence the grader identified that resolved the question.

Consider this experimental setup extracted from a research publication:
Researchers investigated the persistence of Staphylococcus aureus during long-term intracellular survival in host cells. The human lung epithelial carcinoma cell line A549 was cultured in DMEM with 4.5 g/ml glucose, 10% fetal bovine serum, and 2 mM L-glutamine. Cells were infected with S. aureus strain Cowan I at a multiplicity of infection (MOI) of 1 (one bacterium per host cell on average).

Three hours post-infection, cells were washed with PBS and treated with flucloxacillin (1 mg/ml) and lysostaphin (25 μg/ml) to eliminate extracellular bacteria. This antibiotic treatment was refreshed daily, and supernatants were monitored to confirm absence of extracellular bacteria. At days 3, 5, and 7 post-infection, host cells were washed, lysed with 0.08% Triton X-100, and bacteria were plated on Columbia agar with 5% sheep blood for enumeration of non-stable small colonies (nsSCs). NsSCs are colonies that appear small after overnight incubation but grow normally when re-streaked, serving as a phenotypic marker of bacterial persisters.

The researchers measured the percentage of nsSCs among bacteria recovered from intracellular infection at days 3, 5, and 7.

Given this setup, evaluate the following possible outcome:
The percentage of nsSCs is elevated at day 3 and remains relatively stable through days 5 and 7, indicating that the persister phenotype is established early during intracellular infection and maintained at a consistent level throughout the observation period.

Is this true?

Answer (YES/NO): NO